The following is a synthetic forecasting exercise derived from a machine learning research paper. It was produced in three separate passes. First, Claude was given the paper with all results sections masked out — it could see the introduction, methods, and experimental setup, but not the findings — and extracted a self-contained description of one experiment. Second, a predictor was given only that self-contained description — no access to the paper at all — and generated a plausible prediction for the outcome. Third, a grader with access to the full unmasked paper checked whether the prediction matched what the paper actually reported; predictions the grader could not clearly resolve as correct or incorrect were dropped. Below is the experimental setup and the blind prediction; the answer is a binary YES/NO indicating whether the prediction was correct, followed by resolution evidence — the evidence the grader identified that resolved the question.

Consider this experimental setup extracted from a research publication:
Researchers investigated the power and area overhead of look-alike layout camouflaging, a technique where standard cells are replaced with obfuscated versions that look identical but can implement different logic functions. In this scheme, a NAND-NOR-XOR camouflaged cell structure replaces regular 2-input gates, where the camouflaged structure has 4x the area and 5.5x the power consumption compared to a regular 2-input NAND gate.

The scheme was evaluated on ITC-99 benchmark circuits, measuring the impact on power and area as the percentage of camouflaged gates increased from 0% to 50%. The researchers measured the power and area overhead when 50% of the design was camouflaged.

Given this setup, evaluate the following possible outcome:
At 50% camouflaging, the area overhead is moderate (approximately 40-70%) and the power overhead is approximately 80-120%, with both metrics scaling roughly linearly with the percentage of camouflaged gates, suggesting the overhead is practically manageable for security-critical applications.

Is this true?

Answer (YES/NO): NO